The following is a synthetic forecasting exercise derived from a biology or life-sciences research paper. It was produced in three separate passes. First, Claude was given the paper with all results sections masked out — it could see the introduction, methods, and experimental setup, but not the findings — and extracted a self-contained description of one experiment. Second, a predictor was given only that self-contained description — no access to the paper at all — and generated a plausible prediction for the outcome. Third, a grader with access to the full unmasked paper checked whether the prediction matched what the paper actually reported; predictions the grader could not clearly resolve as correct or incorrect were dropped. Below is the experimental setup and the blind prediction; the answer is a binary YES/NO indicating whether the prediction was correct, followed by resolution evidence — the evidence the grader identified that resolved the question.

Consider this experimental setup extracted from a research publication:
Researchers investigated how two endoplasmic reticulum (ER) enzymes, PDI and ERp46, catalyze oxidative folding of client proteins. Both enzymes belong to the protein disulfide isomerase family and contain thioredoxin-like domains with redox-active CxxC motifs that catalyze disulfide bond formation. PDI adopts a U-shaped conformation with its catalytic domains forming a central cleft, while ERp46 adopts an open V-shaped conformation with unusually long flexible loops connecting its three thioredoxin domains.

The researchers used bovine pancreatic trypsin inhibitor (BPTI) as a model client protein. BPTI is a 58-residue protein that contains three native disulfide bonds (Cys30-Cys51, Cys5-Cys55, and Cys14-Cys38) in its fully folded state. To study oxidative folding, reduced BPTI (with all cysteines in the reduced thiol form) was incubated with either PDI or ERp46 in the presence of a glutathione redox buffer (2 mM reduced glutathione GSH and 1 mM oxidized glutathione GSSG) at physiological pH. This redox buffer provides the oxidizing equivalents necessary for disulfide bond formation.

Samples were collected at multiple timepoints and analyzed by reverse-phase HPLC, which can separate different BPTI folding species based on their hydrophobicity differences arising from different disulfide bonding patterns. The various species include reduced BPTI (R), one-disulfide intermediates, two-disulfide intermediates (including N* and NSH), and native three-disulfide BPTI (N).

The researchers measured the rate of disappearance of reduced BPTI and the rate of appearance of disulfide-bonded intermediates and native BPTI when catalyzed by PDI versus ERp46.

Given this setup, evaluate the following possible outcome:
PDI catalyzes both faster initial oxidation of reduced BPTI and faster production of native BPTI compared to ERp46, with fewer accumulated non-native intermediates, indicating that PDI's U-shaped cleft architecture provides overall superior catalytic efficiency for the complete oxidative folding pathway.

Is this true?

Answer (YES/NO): NO